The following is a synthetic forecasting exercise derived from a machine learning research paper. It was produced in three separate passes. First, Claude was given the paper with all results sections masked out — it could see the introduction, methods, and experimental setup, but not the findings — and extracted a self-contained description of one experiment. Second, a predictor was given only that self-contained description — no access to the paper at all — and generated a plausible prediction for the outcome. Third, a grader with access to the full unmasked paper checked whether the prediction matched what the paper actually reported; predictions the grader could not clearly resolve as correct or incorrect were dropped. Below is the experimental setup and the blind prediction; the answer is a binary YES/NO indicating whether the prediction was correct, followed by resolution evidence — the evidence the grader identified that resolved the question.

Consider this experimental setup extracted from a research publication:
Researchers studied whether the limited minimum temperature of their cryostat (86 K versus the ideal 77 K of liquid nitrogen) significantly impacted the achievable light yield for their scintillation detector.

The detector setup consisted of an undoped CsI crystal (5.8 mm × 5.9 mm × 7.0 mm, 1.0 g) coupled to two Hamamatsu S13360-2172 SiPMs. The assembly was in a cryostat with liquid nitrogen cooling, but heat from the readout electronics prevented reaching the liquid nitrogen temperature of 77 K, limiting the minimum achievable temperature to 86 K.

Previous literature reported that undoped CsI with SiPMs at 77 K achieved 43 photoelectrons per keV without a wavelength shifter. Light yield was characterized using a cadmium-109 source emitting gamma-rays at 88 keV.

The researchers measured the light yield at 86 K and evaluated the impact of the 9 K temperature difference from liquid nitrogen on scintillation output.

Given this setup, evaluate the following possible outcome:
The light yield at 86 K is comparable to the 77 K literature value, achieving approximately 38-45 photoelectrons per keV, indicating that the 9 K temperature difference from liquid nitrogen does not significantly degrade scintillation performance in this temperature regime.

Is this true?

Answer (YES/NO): NO